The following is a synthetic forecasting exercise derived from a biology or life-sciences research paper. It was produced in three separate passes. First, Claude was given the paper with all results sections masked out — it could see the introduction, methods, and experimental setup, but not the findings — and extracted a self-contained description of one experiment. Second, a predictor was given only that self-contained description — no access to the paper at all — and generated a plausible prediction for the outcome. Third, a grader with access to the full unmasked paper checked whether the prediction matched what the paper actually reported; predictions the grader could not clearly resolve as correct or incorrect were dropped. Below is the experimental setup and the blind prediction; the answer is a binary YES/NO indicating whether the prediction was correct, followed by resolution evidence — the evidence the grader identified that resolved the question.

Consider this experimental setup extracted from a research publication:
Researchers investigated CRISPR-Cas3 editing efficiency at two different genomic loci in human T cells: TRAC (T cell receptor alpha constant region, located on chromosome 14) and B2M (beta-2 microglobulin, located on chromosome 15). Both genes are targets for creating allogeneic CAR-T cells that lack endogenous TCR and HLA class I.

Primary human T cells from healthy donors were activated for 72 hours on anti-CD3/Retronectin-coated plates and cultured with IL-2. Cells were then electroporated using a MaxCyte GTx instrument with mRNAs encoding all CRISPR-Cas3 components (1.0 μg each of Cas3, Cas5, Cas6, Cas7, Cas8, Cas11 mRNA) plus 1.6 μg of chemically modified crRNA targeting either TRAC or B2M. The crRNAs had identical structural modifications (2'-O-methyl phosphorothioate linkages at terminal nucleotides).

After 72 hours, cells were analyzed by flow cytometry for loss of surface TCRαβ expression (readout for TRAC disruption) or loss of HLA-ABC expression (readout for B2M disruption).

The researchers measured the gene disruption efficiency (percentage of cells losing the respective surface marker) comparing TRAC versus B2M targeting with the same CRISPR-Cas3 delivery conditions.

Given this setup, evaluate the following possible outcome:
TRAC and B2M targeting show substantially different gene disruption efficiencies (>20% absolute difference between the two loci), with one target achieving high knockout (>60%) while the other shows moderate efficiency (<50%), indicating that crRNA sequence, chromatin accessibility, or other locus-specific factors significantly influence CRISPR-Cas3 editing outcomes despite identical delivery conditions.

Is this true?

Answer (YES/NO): NO